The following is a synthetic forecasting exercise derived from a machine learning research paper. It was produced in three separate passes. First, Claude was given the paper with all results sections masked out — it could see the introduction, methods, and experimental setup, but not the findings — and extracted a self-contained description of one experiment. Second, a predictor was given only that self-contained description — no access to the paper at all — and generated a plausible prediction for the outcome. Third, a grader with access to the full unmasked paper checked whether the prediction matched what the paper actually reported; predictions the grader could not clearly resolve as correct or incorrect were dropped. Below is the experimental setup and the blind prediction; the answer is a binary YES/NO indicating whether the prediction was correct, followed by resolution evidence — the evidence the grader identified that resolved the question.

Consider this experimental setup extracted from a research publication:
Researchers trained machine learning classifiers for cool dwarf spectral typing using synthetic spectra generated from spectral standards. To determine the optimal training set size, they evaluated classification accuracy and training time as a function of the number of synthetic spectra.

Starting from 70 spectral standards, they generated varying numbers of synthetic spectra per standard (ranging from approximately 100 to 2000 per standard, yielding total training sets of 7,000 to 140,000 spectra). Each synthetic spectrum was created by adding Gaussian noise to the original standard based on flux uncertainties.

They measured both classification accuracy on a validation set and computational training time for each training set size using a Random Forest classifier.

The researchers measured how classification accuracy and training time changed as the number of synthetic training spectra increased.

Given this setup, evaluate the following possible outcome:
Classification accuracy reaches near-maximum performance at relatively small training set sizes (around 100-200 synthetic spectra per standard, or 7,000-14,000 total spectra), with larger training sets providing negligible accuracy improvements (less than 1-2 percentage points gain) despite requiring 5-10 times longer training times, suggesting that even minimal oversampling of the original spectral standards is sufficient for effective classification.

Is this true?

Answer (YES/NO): NO